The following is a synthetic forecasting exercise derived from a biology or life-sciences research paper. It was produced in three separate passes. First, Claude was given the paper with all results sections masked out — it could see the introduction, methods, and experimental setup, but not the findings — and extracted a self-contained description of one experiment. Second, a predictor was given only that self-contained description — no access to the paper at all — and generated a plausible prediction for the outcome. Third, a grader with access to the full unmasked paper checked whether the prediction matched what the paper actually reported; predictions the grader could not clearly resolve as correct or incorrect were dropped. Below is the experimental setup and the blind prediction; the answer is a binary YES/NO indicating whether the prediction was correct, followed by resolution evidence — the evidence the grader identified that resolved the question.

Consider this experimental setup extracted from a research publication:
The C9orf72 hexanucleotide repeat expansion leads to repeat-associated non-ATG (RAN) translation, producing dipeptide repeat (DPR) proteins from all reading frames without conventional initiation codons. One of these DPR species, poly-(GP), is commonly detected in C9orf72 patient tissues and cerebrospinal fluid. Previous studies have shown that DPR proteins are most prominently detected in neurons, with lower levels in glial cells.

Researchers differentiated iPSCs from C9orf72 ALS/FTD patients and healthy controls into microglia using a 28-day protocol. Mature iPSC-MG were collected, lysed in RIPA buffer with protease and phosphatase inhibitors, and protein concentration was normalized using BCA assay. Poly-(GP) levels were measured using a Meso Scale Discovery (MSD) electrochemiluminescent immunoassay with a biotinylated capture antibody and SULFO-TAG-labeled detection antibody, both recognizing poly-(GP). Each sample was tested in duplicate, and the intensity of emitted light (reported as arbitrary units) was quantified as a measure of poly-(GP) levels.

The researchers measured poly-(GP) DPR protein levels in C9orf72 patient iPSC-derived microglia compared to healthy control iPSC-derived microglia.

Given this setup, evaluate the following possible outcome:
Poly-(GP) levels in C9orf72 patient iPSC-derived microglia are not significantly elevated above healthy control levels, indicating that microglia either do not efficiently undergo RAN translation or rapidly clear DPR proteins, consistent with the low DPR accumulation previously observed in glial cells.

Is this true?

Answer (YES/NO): NO